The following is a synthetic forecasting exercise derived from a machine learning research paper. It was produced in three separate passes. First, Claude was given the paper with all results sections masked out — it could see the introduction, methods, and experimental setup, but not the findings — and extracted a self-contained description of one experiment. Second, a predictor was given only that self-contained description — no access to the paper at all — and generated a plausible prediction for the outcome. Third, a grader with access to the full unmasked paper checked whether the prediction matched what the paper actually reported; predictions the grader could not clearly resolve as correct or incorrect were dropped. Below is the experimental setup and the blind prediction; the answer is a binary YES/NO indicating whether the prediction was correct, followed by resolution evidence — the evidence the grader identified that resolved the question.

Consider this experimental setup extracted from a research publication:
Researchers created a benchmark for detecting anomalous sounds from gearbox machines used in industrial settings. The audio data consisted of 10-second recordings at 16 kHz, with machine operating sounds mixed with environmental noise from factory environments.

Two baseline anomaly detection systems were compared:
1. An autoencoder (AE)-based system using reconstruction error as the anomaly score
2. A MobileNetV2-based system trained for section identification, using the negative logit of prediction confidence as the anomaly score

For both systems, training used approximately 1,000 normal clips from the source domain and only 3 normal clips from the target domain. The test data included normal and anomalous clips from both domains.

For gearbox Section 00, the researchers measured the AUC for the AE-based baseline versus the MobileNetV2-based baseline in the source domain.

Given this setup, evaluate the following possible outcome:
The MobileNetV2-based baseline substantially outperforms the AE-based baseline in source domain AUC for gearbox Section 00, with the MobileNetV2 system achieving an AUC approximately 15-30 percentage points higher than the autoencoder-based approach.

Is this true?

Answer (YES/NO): YES